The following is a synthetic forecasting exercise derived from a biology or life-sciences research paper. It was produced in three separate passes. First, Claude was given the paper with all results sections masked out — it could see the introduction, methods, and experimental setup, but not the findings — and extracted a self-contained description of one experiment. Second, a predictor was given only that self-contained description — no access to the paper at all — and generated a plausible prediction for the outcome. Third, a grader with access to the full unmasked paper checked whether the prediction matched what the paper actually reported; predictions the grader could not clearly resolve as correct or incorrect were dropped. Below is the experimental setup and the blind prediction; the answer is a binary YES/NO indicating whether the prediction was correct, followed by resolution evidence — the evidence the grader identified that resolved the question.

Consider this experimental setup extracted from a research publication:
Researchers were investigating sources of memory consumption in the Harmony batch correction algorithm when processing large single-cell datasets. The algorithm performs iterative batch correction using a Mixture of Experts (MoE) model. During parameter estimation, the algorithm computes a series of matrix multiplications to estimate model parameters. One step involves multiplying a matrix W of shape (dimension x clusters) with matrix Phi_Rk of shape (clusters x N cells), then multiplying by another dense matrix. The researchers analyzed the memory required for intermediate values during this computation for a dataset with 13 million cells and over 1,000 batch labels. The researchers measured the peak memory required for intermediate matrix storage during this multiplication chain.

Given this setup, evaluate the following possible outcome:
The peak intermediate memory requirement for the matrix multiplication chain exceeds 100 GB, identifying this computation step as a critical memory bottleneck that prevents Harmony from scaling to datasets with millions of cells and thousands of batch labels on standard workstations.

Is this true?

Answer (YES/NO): NO